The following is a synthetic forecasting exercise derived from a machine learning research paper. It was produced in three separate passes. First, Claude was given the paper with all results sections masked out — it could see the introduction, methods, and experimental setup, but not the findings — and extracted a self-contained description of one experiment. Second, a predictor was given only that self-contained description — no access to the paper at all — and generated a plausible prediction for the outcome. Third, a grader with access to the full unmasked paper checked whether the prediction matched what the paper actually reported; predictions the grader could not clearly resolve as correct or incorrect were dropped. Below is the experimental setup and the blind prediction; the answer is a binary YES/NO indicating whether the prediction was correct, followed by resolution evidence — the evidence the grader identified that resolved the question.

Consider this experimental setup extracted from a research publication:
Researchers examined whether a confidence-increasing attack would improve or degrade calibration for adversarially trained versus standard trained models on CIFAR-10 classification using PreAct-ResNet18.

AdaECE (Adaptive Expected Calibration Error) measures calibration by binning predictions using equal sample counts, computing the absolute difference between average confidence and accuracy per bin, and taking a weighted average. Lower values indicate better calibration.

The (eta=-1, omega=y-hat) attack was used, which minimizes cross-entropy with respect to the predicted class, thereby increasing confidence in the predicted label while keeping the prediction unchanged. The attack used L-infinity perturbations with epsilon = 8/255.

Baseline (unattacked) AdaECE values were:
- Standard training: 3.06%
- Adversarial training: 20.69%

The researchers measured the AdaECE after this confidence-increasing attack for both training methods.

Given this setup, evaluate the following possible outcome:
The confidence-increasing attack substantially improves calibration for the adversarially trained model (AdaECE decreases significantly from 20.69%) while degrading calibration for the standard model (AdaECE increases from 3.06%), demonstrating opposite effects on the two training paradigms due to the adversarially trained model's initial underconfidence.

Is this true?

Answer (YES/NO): YES